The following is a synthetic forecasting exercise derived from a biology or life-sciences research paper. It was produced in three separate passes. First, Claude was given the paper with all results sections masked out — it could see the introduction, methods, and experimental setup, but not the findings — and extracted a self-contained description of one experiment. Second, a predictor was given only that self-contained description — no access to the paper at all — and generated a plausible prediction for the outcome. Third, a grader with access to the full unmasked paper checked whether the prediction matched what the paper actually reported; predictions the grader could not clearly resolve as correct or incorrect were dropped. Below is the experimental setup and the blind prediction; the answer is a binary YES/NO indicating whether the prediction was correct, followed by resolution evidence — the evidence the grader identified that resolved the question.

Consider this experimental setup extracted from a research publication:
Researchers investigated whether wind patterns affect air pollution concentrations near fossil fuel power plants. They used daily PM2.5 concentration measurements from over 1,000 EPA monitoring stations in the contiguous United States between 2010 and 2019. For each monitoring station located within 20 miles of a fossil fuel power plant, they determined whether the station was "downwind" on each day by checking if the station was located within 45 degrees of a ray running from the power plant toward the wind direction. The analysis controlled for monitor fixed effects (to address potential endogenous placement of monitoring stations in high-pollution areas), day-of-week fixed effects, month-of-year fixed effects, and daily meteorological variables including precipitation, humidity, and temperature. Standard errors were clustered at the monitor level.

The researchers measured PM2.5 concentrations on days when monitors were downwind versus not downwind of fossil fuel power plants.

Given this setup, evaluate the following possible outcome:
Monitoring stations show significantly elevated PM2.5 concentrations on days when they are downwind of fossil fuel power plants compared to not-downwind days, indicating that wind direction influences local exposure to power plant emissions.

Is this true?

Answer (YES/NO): YES